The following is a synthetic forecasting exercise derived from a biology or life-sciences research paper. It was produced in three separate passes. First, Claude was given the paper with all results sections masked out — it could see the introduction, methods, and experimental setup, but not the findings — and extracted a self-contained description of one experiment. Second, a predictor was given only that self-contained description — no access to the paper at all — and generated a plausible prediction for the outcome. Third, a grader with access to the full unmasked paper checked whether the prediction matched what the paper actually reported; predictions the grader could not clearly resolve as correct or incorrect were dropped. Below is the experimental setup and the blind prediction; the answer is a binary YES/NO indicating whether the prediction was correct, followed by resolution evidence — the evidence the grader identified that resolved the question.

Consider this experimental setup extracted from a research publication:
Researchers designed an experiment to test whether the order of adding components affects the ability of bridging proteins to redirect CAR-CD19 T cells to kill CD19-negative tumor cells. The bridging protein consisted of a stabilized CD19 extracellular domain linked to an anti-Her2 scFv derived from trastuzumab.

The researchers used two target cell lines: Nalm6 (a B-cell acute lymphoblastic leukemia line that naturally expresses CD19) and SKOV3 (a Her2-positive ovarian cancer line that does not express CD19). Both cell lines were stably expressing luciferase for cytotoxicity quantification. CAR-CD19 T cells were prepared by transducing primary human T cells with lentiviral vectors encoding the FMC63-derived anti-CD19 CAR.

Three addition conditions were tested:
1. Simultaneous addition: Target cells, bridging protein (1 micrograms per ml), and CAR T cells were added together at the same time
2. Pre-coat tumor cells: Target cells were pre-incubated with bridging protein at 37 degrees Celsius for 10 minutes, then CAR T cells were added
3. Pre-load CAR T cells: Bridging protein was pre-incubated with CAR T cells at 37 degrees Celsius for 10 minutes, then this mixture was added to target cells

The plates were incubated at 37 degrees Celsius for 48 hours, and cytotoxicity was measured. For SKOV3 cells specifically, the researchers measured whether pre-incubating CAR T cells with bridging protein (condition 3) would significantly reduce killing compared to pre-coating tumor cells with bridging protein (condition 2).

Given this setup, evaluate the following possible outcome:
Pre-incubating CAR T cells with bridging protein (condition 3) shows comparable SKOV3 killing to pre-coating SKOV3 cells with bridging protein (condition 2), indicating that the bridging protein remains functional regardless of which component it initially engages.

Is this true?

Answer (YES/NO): YES